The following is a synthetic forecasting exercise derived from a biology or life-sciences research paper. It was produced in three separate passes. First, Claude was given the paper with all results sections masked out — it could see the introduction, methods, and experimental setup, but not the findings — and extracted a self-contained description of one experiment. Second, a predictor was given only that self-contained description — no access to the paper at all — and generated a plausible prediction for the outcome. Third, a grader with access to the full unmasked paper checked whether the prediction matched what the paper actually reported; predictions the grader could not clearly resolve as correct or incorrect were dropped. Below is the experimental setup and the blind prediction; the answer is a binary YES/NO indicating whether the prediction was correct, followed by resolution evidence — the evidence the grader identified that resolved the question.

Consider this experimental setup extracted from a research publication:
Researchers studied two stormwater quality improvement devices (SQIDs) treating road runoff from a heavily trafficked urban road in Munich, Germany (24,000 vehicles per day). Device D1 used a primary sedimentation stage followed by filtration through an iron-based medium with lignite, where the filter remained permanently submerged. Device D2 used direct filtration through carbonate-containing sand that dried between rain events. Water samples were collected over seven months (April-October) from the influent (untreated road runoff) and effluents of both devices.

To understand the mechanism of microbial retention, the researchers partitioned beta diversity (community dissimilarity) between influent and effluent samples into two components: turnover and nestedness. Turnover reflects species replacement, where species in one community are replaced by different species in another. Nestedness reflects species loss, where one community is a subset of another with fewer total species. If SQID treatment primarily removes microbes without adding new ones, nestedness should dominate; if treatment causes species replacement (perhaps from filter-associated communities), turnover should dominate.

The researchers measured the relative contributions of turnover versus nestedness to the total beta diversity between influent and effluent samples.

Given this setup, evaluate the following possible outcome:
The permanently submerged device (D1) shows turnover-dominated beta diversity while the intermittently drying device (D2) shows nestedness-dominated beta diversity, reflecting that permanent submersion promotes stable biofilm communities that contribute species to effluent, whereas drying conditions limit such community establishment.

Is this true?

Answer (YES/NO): NO